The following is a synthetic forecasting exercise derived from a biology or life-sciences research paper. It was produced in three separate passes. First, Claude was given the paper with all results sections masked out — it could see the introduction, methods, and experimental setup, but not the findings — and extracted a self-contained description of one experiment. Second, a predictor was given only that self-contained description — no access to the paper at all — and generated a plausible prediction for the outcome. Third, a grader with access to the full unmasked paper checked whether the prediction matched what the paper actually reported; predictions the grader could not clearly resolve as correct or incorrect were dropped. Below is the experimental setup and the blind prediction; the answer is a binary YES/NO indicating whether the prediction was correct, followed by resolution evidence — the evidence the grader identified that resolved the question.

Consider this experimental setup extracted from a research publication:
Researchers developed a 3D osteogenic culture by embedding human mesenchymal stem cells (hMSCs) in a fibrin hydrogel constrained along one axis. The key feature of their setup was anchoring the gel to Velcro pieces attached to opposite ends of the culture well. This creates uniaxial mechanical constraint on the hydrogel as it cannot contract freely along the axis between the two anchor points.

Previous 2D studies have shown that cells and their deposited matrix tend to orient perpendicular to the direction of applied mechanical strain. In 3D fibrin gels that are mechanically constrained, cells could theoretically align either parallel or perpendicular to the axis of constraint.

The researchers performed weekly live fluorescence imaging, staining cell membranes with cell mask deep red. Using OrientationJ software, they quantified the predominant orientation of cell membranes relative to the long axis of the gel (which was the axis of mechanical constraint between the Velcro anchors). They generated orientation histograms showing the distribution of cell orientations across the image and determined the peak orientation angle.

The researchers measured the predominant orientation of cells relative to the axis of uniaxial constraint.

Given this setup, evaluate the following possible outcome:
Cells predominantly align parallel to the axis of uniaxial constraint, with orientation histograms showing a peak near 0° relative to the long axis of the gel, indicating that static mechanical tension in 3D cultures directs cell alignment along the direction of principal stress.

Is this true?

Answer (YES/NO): NO